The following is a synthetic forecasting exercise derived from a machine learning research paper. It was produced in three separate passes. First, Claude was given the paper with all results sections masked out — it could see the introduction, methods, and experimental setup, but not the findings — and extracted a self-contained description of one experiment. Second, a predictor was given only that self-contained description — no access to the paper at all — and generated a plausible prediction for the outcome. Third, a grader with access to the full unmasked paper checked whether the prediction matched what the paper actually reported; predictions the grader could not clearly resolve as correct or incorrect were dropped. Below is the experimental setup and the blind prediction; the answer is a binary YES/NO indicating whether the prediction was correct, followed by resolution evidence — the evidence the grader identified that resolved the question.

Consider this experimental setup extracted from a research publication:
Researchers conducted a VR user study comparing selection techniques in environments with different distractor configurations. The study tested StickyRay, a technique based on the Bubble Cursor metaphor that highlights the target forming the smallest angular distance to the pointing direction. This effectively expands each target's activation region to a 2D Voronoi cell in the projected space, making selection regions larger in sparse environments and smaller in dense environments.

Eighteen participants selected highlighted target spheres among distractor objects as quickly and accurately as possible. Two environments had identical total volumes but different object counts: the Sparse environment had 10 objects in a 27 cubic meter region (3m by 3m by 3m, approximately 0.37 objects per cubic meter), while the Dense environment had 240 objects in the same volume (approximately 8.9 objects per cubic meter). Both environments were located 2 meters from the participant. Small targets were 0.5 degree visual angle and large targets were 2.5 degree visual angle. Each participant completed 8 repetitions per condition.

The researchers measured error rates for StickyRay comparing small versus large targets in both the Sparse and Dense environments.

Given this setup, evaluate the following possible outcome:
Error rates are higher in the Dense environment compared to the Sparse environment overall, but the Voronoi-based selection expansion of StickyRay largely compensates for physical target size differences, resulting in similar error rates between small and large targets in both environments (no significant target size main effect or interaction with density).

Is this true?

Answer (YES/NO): NO